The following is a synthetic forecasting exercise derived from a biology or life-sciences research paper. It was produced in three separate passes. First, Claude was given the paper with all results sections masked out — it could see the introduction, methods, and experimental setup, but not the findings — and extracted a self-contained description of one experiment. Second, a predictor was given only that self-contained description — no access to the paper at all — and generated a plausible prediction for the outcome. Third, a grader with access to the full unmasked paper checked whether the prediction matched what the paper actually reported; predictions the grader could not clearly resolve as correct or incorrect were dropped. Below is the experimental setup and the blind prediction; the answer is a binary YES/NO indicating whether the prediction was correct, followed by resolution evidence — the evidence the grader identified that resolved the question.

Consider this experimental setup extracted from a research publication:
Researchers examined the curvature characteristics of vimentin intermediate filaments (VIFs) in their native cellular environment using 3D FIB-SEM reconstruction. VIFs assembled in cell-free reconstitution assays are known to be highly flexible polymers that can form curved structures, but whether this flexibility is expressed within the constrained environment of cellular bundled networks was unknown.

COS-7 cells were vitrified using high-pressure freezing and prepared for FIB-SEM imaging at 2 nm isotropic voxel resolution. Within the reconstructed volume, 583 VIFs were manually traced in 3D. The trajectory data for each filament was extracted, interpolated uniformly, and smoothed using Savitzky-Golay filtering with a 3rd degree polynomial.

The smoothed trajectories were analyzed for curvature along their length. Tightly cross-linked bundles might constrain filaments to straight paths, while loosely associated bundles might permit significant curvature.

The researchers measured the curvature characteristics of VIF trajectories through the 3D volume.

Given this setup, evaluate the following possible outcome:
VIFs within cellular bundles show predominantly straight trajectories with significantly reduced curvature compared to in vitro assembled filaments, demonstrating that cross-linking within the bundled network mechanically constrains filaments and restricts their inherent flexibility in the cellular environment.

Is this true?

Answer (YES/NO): NO